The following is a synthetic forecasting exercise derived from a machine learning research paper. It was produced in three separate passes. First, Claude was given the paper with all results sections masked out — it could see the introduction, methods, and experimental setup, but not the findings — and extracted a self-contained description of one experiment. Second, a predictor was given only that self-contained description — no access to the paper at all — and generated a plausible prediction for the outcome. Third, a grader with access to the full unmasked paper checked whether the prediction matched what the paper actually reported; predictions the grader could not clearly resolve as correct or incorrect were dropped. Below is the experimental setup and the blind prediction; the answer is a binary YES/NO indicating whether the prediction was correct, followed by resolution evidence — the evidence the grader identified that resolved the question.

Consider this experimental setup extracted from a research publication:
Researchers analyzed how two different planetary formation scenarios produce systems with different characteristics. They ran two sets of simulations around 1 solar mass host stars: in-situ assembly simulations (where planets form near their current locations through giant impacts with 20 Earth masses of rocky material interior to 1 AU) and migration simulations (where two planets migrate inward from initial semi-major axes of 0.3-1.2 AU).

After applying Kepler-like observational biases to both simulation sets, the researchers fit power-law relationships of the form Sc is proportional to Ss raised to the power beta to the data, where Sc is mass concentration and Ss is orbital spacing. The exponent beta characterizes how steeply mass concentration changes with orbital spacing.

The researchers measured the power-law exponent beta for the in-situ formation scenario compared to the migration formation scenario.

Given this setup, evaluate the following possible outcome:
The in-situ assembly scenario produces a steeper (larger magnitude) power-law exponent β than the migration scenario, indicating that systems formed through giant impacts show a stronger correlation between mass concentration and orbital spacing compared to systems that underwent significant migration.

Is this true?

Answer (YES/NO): YES